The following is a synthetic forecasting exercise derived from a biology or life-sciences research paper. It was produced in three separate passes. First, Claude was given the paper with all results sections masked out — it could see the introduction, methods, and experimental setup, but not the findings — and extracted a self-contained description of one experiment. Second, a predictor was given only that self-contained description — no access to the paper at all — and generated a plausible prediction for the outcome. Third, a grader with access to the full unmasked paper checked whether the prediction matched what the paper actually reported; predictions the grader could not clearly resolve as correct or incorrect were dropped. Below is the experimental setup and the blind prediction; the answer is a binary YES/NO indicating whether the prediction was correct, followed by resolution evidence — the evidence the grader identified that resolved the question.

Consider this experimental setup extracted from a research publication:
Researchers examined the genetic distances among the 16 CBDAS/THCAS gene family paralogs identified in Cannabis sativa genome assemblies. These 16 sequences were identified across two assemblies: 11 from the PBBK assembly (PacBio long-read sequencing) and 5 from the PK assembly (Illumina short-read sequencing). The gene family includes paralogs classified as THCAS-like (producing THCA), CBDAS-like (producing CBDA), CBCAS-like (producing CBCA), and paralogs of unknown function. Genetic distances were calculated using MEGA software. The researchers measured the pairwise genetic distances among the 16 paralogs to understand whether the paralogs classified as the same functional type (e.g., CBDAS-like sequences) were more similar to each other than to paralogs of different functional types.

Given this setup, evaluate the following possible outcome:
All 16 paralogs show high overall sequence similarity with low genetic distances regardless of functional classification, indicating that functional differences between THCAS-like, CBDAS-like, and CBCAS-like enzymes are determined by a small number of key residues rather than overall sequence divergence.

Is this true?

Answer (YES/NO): NO